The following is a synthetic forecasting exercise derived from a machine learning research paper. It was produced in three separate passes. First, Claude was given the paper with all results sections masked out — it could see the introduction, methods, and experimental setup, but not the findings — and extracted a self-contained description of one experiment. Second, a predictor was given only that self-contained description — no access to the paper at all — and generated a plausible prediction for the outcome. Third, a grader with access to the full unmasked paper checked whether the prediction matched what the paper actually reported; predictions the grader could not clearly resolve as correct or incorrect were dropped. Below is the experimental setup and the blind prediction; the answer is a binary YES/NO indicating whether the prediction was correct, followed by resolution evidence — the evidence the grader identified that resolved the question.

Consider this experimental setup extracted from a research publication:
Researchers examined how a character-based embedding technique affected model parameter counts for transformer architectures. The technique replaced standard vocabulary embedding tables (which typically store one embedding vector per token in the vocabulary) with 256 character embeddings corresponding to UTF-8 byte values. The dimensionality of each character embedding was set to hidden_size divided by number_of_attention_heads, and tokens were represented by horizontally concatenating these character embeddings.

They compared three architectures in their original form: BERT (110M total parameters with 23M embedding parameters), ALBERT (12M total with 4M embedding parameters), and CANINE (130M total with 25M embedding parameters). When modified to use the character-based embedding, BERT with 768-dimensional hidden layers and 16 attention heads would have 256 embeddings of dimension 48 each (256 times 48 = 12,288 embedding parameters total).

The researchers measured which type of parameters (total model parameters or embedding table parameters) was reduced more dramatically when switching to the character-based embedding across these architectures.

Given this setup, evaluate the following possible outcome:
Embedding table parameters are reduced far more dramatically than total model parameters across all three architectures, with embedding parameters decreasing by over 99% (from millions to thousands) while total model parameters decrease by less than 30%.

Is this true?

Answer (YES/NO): NO